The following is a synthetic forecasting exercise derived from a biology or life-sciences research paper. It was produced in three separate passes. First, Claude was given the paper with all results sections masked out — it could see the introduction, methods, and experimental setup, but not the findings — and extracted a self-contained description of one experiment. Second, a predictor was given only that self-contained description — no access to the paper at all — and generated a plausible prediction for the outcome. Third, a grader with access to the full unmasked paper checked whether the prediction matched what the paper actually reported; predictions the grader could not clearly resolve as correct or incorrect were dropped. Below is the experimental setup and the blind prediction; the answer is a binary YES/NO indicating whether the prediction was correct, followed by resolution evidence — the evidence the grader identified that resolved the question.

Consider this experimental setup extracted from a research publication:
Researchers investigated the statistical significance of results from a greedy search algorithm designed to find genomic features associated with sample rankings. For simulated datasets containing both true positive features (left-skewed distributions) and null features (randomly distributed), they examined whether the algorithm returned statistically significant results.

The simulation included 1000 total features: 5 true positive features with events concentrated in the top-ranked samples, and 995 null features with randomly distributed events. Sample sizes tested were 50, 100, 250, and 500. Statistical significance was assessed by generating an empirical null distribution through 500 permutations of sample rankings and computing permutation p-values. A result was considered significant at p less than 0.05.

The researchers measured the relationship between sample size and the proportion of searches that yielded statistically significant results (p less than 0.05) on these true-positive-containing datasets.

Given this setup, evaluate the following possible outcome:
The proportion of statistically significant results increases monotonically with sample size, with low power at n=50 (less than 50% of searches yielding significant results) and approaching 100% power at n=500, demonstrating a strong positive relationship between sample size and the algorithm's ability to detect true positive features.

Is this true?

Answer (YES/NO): YES